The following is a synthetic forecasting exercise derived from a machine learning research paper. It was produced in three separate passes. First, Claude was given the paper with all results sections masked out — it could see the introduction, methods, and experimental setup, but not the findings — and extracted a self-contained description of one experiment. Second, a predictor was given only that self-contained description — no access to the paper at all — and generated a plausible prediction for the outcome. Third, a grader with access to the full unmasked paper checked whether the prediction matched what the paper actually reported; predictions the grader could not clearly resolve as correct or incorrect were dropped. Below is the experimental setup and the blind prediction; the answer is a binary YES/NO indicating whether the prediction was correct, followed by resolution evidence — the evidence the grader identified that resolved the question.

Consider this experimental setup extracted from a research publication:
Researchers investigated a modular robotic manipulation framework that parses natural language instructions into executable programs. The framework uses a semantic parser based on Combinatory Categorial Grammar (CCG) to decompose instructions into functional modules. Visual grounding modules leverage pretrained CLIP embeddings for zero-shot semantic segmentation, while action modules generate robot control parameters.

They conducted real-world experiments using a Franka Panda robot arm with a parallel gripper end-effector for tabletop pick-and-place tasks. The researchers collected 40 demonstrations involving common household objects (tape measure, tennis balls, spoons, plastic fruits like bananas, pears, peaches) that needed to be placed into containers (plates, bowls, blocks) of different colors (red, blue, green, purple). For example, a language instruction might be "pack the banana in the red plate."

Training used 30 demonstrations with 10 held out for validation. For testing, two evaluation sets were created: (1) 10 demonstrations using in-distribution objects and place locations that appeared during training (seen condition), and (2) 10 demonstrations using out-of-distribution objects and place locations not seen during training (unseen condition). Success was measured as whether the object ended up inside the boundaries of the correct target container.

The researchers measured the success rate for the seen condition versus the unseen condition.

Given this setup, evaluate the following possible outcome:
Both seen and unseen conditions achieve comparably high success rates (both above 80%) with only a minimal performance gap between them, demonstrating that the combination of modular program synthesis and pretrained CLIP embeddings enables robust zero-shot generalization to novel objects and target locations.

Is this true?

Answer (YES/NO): NO